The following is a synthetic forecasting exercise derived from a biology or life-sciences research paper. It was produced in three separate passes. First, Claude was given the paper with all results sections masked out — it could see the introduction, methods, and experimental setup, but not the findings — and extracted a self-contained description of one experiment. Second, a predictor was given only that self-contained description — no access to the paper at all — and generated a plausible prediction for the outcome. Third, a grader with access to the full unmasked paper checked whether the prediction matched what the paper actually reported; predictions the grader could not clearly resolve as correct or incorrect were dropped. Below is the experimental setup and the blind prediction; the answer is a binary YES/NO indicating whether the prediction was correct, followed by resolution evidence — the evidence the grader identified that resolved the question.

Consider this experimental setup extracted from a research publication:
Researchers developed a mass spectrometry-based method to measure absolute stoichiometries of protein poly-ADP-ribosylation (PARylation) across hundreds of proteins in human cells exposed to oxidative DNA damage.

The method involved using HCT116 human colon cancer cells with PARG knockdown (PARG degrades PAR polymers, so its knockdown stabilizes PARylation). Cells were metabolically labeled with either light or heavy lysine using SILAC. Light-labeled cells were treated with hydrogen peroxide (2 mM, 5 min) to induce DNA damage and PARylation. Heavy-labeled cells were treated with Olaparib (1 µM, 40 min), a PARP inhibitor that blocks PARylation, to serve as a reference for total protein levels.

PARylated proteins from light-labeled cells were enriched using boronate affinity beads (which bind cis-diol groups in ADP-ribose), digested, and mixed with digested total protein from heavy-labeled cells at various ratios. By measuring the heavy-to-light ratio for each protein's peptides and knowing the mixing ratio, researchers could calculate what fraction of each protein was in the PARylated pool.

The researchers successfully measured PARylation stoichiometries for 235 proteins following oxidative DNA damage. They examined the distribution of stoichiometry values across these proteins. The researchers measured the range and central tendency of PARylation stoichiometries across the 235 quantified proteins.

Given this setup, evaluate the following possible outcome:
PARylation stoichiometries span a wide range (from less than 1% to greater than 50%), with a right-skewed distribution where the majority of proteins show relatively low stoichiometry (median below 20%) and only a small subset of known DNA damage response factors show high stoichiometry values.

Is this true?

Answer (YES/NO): NO